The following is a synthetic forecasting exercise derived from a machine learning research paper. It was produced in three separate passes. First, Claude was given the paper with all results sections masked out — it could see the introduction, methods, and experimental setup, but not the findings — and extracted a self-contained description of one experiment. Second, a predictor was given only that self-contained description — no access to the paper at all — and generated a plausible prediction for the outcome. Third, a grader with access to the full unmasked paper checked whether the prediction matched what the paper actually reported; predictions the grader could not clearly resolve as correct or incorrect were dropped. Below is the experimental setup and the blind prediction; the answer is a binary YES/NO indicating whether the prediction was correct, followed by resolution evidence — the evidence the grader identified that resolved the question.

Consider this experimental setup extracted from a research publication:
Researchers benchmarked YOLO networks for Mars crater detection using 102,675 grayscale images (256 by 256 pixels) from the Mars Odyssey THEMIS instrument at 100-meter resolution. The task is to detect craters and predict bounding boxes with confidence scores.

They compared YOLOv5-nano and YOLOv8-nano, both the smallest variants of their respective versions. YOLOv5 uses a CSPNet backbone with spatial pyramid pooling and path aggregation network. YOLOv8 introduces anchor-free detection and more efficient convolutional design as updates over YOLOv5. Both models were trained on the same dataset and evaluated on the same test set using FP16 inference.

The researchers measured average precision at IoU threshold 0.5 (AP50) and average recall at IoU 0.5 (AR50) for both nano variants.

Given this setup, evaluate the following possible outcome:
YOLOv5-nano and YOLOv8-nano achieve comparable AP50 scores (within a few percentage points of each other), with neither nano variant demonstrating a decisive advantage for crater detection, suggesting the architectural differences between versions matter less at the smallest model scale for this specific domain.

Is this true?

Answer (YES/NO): NO